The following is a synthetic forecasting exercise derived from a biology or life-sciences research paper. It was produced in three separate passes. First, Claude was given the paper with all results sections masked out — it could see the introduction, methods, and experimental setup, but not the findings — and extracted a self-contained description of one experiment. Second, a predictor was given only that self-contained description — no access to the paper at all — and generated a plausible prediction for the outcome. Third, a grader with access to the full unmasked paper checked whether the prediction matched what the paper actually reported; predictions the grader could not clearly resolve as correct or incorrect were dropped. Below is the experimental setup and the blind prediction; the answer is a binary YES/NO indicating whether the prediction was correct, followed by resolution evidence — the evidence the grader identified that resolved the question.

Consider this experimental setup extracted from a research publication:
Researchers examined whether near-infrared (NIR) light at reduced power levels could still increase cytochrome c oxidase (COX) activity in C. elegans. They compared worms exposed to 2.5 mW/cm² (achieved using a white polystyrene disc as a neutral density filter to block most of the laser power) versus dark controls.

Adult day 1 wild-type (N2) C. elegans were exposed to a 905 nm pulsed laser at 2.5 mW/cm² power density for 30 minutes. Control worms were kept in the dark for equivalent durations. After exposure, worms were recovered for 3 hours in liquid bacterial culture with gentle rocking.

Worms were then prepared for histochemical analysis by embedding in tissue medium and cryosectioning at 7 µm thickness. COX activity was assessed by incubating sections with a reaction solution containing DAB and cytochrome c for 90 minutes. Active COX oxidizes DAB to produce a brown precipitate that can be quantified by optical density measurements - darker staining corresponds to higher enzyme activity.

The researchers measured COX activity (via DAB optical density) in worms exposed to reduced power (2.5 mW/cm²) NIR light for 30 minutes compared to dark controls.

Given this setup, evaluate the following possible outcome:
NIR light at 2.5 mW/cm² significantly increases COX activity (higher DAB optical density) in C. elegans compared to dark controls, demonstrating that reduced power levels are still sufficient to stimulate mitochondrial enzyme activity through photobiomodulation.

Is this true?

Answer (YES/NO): NO